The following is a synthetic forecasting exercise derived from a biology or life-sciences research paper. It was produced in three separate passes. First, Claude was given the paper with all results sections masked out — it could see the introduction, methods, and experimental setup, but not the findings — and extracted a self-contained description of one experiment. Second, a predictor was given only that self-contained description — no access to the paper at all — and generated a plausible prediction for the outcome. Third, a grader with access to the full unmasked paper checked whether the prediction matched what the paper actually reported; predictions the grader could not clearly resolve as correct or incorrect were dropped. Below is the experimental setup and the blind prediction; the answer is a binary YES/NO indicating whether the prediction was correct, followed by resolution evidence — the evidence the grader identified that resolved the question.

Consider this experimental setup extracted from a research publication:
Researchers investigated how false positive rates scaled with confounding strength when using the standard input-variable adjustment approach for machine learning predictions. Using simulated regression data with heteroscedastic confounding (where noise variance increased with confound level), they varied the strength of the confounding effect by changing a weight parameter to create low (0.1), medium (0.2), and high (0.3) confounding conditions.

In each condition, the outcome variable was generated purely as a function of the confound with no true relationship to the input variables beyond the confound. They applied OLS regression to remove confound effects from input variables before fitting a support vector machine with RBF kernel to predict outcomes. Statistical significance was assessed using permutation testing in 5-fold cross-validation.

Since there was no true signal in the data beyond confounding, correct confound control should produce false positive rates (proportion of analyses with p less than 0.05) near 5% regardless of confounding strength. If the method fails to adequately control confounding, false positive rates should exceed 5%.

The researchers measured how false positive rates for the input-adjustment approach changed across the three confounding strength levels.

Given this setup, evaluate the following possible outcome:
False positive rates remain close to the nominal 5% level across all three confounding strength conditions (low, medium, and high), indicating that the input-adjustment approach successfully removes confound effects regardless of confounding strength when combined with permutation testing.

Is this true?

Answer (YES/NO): NO